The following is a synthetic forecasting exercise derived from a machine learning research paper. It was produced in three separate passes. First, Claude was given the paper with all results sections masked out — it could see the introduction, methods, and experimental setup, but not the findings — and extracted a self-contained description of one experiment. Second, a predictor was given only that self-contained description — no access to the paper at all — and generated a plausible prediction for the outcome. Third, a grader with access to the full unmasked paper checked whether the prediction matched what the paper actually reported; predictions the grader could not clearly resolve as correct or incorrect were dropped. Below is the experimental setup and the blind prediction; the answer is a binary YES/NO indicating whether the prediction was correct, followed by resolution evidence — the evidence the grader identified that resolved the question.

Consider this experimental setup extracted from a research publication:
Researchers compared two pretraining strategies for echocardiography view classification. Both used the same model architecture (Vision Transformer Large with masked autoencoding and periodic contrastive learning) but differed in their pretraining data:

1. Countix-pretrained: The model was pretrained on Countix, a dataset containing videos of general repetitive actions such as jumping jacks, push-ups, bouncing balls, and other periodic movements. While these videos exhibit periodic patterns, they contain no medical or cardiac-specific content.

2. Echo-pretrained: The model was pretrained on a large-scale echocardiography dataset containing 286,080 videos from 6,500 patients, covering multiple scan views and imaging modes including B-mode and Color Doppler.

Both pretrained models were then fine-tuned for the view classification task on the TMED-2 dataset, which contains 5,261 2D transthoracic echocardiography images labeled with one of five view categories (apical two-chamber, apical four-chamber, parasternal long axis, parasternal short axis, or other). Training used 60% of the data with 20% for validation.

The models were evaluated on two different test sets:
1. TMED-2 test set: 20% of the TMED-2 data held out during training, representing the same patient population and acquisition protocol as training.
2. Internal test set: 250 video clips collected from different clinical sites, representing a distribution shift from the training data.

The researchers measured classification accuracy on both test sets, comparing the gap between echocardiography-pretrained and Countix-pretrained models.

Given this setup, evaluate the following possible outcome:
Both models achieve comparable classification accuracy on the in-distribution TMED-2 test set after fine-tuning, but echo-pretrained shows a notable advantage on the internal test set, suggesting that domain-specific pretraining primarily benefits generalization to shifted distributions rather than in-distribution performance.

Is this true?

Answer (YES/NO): NO